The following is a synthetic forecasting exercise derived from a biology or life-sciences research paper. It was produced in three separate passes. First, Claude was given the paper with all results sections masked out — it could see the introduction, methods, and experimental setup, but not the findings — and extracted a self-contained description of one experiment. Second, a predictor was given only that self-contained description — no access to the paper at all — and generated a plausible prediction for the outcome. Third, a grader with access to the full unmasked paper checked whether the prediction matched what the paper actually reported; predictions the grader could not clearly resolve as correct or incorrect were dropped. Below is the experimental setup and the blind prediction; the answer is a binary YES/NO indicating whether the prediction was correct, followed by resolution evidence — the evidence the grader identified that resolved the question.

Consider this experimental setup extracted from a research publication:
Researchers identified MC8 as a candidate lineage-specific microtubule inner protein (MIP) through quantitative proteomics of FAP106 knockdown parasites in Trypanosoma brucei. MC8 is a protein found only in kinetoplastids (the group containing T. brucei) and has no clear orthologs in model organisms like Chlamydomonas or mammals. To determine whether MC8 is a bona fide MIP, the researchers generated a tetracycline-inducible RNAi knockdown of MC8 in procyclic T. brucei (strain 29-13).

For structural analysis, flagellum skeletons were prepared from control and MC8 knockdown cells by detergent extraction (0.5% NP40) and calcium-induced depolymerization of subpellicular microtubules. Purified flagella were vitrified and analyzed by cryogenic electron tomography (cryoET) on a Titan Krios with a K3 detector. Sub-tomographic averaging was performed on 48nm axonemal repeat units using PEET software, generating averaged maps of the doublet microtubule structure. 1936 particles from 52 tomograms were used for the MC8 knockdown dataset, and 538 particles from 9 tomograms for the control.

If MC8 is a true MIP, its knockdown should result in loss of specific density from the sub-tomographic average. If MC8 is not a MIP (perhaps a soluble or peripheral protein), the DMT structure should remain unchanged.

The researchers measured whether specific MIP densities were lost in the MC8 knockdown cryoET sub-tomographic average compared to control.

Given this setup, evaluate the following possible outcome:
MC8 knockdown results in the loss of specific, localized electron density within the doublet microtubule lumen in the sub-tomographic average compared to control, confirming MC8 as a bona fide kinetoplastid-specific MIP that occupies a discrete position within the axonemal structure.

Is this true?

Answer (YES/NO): YES